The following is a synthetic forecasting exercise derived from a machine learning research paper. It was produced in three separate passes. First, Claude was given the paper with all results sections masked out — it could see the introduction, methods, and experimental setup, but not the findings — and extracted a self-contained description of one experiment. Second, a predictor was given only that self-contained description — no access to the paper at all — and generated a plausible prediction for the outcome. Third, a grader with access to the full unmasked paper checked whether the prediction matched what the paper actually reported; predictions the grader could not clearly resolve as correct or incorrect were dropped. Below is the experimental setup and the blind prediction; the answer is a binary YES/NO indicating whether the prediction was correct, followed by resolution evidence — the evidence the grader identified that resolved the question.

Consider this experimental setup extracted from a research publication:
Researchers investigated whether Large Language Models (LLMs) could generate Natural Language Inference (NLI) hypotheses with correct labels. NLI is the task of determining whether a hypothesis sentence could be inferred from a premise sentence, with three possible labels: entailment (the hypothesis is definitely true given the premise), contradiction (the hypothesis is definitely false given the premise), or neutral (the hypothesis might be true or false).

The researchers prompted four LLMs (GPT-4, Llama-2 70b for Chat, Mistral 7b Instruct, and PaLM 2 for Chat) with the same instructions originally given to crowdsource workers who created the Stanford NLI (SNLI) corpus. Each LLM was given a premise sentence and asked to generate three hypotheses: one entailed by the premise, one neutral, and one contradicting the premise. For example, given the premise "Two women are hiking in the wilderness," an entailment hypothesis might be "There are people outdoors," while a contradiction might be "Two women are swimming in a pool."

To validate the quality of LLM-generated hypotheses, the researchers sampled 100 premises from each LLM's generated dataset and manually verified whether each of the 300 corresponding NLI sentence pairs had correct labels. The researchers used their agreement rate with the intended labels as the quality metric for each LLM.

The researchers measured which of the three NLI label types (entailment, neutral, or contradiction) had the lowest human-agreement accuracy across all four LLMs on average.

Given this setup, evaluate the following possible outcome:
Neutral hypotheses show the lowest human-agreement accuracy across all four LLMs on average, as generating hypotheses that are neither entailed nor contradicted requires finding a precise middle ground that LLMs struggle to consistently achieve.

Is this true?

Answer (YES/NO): NO